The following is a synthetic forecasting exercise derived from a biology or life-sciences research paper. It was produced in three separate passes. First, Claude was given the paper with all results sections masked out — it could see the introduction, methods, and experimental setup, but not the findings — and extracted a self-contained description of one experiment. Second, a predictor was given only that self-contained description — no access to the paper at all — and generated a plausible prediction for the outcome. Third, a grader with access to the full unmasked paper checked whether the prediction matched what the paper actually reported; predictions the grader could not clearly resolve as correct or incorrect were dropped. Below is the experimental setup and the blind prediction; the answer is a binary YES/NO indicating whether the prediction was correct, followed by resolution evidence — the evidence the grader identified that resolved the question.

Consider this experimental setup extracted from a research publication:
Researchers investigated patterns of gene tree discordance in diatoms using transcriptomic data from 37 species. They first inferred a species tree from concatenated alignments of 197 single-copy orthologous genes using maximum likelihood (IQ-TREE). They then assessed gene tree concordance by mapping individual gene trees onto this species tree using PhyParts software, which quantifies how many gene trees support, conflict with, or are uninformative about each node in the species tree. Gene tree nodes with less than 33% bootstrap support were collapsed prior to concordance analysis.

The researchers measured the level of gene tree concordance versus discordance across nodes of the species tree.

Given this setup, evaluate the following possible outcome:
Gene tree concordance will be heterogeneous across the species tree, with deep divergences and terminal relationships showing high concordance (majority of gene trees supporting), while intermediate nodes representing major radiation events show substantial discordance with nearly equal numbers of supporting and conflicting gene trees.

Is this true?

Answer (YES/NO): NO